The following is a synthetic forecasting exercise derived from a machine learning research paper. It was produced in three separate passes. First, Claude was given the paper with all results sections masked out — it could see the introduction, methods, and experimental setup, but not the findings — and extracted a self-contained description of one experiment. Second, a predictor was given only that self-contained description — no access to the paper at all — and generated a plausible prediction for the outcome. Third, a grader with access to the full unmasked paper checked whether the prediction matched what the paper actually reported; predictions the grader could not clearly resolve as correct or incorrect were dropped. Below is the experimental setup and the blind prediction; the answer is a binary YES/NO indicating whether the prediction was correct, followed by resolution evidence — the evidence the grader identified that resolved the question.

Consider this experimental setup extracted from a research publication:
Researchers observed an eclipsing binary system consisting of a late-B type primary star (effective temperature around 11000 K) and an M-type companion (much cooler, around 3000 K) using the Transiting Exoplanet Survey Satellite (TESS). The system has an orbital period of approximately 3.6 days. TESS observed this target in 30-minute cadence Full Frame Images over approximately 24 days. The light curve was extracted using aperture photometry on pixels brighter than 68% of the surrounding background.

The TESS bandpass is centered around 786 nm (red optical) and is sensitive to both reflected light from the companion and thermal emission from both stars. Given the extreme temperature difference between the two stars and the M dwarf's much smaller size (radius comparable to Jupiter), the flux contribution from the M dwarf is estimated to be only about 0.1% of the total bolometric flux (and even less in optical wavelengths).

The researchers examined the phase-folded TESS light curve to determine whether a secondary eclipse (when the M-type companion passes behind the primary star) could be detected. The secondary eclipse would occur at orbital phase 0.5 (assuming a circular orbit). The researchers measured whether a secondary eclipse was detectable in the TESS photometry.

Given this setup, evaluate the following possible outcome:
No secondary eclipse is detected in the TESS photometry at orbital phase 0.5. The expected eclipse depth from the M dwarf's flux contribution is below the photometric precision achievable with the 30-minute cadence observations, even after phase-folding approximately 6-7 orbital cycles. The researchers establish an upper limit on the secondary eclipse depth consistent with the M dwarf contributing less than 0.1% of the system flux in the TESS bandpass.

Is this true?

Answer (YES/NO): NO